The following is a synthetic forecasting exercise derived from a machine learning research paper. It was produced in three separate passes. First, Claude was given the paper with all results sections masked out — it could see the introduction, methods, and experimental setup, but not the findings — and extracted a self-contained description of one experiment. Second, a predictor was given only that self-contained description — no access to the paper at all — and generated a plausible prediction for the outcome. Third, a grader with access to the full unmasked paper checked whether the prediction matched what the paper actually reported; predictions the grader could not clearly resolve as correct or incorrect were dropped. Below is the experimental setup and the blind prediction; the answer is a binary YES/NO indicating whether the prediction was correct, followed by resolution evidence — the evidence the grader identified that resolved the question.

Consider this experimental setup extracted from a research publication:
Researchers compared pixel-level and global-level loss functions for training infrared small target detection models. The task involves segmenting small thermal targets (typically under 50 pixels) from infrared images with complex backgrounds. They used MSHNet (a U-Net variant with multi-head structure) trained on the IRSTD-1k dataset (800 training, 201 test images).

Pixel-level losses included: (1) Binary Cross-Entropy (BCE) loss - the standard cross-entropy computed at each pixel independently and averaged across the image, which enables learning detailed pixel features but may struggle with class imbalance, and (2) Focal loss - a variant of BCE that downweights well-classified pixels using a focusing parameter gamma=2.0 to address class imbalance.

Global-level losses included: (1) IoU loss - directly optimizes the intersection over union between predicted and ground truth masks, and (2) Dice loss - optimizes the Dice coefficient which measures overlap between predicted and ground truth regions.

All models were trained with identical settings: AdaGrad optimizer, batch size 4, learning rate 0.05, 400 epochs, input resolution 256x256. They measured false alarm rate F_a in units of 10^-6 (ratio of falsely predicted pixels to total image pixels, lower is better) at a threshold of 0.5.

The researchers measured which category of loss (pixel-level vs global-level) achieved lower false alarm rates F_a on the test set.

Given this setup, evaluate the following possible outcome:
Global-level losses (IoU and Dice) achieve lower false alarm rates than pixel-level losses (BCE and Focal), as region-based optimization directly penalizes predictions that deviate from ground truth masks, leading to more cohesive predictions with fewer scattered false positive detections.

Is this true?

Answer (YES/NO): NO